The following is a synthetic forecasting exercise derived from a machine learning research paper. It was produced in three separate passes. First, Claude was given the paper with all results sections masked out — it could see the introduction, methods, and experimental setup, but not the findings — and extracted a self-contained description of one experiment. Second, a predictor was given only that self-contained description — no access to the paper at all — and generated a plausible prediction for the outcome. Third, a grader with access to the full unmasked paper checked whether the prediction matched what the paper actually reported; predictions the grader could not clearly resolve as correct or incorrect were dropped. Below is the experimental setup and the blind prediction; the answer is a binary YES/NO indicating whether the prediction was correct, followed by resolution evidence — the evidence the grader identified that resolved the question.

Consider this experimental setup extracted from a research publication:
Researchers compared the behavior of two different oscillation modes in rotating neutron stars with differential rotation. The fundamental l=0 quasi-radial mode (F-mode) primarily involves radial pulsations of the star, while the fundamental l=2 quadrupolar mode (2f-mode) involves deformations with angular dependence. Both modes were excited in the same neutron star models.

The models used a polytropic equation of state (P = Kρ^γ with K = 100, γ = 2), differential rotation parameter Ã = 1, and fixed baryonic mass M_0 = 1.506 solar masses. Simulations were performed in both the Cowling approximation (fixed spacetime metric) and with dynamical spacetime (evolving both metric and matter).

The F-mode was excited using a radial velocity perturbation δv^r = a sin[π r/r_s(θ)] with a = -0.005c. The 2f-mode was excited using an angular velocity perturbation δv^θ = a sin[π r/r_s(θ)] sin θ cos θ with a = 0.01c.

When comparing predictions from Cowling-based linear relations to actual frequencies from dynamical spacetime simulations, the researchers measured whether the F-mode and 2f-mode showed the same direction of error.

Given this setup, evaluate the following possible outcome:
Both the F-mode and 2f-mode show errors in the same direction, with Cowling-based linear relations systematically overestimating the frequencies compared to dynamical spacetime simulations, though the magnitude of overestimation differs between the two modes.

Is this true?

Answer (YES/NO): NO